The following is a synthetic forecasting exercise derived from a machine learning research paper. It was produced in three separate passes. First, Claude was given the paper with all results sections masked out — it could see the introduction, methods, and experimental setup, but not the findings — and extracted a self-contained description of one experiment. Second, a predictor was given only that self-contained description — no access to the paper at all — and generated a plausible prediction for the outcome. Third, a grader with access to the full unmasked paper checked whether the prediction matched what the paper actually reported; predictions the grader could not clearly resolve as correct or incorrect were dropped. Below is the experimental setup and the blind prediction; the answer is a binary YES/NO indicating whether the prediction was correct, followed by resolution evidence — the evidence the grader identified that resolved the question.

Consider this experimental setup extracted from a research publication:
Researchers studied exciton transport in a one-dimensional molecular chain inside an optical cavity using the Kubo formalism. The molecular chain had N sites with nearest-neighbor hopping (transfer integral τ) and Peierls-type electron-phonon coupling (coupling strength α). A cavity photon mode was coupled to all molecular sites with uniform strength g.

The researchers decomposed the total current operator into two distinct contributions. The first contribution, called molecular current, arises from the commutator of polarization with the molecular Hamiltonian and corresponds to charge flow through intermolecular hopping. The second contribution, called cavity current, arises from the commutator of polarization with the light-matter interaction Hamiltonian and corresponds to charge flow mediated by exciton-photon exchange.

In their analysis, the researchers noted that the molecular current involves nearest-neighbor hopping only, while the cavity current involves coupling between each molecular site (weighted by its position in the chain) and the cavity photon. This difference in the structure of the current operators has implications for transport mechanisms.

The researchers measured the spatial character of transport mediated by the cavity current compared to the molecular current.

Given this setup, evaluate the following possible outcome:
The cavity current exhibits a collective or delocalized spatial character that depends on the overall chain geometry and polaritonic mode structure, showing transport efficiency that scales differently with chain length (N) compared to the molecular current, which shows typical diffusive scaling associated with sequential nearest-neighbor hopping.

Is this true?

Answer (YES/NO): NO